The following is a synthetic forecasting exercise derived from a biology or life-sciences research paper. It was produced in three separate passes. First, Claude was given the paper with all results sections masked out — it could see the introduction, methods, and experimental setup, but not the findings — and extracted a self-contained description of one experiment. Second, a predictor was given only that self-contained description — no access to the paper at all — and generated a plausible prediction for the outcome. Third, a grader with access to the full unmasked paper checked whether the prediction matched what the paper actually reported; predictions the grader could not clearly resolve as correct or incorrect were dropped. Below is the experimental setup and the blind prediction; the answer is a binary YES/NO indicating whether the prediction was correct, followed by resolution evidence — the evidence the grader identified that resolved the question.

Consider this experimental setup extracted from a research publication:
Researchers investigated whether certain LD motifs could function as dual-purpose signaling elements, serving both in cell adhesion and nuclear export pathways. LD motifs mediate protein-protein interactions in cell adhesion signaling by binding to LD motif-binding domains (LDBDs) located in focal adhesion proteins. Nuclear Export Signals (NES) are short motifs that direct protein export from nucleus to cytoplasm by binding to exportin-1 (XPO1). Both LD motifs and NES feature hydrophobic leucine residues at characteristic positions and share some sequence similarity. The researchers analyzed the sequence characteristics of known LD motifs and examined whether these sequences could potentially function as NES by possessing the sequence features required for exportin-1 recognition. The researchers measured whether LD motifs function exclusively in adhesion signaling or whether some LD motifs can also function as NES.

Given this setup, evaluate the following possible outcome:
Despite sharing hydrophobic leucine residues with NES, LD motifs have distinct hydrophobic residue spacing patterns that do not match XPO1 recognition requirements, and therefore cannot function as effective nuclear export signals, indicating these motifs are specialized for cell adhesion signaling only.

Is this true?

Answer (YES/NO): NO